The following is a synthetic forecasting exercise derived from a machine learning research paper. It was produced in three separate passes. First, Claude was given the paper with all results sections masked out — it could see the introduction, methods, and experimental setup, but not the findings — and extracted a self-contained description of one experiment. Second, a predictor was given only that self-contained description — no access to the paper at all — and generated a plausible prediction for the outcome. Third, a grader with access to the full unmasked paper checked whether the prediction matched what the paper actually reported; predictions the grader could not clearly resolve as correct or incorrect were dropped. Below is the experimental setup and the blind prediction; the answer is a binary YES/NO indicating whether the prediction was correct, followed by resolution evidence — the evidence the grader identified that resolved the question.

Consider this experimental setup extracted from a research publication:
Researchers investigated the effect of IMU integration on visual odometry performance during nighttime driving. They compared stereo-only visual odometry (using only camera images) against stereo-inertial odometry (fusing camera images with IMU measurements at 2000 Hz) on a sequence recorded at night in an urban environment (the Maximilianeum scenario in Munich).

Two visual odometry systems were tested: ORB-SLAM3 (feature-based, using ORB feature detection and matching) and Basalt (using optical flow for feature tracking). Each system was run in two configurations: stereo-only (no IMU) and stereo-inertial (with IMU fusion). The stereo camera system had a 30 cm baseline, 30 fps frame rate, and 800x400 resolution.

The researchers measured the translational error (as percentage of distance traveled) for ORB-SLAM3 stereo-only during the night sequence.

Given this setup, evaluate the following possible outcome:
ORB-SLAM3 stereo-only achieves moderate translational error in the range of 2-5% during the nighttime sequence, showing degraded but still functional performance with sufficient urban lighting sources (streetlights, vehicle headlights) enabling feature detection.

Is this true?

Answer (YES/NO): NO